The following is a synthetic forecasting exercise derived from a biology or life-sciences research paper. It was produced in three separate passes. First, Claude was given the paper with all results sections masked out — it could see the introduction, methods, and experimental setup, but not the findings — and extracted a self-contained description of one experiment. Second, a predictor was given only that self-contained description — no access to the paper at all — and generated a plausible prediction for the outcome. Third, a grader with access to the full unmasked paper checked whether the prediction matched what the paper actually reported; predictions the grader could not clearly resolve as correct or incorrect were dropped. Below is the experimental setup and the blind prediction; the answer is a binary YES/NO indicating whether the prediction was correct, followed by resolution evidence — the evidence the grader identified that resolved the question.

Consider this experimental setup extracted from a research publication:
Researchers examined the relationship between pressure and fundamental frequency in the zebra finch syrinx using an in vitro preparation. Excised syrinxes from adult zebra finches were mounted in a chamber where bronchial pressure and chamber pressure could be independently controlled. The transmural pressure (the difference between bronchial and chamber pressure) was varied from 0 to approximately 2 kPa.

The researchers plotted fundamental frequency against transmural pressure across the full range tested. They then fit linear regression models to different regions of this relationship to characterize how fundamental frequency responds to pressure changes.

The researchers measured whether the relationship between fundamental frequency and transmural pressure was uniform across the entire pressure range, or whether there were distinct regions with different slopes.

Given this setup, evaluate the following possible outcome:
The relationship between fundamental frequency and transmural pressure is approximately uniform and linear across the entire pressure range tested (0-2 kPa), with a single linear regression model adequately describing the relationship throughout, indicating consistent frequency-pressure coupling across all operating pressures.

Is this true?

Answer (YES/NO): NO